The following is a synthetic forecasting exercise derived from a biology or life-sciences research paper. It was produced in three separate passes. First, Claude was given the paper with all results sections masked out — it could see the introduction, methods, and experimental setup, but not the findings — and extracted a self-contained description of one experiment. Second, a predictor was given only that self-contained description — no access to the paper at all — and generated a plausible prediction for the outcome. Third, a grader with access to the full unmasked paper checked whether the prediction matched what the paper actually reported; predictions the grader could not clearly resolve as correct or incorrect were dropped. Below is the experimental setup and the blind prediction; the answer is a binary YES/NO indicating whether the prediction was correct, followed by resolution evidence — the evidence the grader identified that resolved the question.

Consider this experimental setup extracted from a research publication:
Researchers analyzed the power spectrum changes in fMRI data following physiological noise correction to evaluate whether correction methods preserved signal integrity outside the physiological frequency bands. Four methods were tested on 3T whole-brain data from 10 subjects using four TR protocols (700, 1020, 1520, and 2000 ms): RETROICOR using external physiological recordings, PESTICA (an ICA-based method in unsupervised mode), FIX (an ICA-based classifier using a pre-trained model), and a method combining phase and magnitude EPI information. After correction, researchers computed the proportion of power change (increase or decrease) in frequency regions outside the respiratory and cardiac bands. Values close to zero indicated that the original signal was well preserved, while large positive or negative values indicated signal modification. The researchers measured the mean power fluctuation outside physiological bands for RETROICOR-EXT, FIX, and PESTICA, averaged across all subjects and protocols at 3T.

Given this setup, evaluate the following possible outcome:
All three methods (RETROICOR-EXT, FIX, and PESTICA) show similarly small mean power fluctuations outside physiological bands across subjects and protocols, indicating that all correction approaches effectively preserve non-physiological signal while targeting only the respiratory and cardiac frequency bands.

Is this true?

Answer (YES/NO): NO